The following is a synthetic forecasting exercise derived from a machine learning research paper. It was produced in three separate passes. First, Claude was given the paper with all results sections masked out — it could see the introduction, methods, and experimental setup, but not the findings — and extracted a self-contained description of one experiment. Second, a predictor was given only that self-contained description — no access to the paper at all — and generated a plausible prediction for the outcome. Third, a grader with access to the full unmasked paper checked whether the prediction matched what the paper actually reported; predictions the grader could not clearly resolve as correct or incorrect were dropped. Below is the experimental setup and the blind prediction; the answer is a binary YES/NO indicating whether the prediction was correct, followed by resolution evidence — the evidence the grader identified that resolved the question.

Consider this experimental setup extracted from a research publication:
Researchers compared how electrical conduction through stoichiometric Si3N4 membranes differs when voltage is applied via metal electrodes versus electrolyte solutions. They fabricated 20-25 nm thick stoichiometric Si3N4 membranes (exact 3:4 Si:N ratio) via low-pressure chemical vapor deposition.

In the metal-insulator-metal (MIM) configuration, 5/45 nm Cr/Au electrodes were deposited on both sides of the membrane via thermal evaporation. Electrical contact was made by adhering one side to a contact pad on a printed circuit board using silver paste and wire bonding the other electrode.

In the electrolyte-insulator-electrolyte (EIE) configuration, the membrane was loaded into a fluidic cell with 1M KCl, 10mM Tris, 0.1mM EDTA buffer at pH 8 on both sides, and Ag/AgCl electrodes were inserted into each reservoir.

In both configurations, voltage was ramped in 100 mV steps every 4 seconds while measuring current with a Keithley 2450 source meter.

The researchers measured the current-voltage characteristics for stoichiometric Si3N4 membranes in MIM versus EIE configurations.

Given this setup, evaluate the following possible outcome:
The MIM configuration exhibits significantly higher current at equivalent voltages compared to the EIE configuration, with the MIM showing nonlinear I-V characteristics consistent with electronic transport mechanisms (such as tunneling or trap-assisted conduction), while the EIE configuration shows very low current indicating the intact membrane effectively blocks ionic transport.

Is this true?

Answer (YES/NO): NO